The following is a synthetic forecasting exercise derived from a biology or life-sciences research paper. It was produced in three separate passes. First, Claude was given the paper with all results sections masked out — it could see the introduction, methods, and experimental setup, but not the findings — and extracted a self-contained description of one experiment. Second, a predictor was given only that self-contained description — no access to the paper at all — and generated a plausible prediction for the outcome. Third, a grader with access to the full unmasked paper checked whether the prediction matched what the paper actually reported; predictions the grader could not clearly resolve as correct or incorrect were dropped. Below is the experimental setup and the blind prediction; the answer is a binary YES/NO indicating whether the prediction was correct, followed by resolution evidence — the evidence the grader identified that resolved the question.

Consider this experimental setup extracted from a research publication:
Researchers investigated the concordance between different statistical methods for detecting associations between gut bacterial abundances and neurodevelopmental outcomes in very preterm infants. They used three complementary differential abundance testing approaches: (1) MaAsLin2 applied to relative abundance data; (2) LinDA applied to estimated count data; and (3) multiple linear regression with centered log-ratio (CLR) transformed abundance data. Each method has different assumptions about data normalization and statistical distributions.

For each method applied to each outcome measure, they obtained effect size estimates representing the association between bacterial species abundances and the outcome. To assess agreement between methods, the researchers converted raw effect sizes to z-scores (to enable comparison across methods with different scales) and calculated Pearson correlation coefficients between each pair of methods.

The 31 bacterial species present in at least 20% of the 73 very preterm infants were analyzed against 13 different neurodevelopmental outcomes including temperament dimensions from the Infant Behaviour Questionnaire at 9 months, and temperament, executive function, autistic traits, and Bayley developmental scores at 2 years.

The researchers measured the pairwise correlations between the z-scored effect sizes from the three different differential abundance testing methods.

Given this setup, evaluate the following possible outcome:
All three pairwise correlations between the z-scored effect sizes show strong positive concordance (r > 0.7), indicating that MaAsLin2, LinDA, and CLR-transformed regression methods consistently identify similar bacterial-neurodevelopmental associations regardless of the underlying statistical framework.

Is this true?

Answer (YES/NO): YES